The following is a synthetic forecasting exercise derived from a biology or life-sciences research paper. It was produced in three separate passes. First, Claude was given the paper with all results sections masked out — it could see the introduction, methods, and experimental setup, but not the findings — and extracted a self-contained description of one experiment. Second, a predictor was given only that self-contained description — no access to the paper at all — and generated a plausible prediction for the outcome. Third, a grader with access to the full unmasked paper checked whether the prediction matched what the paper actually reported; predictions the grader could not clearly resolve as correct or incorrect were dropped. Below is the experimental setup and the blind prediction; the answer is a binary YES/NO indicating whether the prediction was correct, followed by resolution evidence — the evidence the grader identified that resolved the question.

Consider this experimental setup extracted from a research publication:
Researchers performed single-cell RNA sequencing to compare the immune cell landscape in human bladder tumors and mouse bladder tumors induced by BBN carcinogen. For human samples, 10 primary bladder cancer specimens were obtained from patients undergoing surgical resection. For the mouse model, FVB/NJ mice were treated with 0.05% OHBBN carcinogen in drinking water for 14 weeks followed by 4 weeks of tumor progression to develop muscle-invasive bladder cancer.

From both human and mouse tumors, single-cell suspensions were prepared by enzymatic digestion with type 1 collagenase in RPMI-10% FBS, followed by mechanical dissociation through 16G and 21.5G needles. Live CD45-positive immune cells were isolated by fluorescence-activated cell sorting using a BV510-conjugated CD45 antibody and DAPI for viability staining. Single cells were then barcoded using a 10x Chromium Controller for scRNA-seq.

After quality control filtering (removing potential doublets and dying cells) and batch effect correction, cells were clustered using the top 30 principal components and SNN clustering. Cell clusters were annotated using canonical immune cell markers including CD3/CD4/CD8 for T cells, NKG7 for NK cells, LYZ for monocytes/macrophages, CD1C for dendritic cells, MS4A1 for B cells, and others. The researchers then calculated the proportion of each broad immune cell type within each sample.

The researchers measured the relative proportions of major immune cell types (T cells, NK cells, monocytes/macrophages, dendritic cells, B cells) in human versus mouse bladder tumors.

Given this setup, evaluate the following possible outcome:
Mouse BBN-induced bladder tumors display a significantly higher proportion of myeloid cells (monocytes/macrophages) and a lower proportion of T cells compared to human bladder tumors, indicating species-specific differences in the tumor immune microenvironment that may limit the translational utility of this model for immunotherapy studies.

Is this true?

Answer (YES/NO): NO